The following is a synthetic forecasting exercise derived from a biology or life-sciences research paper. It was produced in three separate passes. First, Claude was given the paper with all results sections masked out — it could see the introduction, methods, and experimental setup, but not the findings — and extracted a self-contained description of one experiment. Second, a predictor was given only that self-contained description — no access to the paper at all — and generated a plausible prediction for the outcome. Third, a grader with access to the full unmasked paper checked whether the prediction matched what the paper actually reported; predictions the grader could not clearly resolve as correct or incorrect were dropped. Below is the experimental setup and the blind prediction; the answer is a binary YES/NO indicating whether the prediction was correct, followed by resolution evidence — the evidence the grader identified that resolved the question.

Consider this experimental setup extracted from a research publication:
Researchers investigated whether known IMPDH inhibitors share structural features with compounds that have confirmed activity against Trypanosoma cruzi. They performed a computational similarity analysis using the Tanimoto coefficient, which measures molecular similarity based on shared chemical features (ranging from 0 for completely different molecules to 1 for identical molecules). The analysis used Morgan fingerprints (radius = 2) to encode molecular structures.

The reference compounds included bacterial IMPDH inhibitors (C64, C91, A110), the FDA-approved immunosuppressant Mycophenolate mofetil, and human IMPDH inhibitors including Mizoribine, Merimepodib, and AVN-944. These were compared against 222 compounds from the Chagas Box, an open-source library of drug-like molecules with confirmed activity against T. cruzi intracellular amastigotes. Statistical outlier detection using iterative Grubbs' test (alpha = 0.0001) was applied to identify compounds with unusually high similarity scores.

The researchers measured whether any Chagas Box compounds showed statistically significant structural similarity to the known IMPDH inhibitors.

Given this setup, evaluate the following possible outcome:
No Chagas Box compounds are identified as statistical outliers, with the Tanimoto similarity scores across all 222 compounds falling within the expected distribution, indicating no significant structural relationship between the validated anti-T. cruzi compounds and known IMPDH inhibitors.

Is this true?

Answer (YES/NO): NO